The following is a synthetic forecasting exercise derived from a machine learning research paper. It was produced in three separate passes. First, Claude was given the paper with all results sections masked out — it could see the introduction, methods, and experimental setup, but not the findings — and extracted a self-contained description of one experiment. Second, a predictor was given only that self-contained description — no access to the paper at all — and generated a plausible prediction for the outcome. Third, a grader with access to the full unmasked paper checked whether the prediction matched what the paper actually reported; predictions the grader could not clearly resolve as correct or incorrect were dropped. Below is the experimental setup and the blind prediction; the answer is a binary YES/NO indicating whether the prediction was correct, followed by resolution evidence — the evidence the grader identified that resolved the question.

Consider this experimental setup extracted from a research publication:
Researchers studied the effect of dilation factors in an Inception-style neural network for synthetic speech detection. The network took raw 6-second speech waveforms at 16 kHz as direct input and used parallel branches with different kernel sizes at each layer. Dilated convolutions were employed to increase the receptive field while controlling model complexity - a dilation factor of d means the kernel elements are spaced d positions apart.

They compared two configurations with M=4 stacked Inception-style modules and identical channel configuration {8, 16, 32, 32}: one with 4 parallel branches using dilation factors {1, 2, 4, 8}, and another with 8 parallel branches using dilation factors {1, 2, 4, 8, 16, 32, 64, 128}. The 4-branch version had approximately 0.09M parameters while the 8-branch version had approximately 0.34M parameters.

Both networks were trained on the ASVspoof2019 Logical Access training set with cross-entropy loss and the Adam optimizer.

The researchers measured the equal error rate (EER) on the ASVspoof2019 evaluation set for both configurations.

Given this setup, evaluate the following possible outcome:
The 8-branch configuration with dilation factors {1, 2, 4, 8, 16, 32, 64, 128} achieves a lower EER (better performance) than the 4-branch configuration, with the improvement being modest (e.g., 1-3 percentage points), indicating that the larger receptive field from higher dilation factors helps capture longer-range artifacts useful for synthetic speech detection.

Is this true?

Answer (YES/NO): NO